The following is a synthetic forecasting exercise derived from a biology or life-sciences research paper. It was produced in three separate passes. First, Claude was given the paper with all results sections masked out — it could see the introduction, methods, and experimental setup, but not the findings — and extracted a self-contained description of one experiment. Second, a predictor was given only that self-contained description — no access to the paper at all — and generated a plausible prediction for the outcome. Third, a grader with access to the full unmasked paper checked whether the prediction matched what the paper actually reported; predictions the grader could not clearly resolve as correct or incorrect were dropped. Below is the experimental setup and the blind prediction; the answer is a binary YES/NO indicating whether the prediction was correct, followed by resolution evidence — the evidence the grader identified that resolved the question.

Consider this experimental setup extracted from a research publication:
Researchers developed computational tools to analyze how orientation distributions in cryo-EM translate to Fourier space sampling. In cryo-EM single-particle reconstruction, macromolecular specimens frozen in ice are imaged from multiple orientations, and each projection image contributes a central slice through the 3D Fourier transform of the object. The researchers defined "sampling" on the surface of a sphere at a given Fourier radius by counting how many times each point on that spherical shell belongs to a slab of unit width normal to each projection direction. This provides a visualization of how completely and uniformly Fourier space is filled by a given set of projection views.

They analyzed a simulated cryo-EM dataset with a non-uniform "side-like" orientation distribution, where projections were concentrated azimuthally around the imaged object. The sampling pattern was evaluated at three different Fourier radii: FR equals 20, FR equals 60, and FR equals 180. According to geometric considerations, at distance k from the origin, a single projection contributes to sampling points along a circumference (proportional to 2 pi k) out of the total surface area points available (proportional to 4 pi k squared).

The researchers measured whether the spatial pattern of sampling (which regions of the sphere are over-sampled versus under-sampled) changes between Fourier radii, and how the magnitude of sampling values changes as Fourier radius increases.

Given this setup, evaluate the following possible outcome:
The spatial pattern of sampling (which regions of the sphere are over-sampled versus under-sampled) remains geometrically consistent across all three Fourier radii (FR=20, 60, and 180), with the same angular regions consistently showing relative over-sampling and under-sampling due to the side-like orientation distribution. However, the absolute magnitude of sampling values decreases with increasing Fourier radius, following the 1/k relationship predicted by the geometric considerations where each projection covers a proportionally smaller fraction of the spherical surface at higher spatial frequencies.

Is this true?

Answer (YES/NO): YES